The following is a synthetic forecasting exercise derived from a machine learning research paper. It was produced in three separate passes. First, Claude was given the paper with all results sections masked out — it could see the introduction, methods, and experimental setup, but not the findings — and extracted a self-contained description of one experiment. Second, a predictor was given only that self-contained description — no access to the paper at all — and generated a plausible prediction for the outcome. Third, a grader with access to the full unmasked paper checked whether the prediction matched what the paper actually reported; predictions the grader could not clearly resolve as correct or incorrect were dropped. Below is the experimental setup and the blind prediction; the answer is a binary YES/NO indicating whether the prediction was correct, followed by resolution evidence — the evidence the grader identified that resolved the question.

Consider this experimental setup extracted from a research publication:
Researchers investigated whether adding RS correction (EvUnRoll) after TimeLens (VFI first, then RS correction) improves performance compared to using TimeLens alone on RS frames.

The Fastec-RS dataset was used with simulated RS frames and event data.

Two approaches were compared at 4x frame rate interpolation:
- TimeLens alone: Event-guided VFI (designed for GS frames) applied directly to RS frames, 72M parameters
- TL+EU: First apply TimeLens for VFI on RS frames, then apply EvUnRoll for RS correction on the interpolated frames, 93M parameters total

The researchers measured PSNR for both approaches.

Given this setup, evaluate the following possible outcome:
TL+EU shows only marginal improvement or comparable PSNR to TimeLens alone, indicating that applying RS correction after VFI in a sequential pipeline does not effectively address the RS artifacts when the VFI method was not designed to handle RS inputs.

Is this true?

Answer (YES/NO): NO